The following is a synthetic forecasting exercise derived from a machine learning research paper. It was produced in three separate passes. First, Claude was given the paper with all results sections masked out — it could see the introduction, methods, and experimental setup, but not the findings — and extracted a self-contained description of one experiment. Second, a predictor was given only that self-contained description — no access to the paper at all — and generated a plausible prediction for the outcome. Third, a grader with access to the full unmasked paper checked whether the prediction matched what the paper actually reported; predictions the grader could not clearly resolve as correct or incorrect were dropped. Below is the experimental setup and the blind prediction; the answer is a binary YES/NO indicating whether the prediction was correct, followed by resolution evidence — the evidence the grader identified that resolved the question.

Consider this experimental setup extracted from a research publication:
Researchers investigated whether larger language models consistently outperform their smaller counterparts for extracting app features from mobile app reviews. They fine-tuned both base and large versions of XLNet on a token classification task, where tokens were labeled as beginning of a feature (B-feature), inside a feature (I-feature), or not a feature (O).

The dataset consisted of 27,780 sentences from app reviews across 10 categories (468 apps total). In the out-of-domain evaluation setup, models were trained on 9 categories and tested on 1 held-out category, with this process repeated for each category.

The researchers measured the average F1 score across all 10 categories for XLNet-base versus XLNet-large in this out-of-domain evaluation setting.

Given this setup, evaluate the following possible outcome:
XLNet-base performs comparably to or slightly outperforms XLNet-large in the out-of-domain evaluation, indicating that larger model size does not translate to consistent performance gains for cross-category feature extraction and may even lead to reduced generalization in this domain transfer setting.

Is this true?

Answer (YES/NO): NO